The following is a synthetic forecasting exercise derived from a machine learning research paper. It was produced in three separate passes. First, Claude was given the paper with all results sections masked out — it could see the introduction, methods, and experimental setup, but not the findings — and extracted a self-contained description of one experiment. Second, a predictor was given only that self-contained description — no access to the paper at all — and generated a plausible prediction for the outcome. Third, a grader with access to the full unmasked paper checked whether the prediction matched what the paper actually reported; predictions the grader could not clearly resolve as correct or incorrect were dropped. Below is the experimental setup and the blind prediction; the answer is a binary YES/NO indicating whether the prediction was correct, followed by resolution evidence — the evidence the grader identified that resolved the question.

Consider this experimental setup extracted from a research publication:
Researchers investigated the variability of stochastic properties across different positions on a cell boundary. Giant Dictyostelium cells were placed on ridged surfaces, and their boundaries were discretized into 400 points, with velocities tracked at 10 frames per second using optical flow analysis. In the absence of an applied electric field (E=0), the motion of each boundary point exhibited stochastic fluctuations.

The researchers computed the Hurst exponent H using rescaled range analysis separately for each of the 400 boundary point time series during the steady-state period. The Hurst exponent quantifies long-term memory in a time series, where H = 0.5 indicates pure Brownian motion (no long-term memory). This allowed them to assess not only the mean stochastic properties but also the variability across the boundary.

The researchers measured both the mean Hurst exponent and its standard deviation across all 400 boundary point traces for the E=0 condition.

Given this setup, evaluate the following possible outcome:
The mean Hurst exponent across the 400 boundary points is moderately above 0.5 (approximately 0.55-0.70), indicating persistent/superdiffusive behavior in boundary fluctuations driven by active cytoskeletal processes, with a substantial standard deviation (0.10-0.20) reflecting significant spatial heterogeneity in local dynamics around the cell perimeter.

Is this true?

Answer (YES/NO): NO